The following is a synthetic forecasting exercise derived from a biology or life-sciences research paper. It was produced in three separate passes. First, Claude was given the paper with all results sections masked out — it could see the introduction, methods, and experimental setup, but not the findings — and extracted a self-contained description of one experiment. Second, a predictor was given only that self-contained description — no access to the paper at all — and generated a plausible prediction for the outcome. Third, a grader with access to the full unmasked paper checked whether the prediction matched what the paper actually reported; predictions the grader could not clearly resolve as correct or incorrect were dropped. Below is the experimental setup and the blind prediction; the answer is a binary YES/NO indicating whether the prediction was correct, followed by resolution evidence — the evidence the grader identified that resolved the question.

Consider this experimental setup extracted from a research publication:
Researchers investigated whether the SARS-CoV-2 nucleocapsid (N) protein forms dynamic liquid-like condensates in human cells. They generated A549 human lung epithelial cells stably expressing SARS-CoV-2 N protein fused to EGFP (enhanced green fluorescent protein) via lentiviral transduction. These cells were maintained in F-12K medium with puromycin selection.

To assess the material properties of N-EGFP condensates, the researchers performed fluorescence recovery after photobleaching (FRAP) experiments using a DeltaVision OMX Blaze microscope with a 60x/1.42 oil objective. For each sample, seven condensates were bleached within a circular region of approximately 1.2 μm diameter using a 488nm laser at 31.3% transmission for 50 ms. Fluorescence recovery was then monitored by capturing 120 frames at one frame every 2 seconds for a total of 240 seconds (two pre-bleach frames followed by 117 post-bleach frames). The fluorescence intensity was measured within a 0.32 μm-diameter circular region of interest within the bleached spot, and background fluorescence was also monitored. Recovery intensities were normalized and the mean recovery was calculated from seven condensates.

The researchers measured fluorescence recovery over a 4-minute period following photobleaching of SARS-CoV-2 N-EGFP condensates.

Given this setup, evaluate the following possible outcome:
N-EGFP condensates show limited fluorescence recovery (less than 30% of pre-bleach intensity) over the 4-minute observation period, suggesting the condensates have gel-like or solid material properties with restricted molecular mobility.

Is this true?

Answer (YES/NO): NO